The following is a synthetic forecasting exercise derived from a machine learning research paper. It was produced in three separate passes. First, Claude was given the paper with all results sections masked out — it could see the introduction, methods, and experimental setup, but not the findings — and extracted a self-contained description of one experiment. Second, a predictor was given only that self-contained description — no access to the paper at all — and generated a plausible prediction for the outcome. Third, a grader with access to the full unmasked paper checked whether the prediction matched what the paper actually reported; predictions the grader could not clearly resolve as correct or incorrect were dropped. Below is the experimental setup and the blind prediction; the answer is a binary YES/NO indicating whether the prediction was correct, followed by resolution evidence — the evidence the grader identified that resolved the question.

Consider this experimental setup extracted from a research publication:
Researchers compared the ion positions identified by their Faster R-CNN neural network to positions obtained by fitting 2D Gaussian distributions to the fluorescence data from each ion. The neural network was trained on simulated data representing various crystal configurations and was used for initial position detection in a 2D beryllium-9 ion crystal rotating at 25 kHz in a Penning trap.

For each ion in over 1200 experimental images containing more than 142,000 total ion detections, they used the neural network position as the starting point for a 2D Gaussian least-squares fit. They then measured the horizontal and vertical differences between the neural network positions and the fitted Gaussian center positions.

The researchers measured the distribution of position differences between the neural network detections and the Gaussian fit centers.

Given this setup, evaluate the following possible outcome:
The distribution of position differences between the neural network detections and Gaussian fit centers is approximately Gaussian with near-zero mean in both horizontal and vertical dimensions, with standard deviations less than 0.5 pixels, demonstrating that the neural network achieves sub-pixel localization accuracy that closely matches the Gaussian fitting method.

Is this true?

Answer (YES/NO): NO